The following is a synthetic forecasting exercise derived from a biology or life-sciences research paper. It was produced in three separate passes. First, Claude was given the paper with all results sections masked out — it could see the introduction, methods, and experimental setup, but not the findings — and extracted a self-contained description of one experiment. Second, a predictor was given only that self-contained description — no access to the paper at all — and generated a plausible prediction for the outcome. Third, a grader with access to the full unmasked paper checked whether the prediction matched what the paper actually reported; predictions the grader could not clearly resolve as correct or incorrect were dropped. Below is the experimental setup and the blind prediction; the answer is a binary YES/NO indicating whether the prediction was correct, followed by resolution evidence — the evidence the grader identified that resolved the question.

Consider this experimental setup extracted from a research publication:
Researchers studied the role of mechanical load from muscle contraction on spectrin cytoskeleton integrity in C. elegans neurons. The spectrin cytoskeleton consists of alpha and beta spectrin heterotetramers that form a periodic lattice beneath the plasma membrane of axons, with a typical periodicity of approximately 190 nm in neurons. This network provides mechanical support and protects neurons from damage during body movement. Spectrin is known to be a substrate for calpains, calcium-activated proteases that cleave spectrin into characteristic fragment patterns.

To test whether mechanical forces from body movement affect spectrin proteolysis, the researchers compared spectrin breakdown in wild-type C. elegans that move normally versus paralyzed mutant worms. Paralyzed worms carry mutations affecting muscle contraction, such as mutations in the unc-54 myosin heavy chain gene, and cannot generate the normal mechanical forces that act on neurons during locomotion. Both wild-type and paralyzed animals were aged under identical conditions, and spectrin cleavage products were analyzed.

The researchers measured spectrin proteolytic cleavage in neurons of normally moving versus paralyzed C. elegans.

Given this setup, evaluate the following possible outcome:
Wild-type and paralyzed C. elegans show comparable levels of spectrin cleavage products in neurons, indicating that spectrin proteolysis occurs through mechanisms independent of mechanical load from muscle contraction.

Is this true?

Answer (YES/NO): NO